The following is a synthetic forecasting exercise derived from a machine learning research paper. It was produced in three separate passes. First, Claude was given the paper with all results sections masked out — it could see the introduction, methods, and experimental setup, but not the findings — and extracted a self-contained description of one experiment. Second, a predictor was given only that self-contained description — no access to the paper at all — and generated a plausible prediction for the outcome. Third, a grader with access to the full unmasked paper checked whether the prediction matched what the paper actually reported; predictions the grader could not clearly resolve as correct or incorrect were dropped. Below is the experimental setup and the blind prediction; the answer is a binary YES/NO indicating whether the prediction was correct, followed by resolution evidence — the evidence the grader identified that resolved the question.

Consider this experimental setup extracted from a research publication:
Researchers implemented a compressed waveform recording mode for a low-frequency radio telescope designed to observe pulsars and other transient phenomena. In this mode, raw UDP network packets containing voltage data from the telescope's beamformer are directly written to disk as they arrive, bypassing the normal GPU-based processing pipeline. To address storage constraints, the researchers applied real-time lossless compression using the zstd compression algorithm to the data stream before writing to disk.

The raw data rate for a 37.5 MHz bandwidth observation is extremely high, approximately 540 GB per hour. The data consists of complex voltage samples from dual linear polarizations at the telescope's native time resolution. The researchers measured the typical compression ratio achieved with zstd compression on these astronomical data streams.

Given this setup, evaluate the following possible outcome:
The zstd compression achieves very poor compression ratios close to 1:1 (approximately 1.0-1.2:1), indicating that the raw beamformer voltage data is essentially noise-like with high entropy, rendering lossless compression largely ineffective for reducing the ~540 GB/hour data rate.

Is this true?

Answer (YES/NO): NO